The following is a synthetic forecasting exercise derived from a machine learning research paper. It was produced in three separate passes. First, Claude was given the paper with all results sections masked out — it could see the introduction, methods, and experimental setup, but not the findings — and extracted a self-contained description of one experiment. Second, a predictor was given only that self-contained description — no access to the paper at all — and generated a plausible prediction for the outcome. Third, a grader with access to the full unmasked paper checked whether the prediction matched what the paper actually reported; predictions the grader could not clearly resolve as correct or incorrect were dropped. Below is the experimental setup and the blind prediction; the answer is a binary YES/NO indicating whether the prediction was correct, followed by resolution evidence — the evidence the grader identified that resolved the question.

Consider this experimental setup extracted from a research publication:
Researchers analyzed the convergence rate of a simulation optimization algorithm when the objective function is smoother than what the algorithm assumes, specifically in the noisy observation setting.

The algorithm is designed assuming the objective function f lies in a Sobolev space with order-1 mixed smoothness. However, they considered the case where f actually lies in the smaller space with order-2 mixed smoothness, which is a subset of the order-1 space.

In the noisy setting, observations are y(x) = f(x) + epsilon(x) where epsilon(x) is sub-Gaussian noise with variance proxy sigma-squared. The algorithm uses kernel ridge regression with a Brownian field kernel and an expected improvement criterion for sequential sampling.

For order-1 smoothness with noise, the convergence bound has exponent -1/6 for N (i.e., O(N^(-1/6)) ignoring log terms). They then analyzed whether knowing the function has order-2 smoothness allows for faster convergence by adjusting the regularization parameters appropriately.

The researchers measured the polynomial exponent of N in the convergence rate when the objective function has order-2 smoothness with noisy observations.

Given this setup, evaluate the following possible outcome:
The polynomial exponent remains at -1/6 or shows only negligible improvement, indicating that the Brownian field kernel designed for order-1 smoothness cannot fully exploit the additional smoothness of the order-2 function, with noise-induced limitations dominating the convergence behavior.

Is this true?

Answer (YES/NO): NO